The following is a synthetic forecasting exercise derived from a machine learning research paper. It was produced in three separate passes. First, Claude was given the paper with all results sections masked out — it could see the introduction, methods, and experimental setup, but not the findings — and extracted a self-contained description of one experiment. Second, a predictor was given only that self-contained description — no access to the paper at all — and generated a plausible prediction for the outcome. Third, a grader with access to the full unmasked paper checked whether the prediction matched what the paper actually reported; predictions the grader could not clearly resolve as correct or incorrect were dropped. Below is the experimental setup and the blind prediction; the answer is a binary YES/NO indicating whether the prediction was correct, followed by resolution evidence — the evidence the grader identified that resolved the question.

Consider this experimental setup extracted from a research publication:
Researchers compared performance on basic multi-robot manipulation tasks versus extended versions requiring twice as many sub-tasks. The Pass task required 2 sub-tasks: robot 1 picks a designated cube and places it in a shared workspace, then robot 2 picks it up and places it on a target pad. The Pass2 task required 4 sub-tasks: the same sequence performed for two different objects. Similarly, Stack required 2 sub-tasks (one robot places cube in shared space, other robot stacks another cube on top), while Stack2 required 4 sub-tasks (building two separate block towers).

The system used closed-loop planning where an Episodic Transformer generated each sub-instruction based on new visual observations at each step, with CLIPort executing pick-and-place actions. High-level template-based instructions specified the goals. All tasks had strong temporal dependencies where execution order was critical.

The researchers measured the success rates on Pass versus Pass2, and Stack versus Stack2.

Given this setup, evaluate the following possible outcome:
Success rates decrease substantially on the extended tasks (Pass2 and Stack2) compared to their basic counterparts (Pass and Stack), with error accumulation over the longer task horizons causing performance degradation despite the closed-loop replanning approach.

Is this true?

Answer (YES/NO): YES